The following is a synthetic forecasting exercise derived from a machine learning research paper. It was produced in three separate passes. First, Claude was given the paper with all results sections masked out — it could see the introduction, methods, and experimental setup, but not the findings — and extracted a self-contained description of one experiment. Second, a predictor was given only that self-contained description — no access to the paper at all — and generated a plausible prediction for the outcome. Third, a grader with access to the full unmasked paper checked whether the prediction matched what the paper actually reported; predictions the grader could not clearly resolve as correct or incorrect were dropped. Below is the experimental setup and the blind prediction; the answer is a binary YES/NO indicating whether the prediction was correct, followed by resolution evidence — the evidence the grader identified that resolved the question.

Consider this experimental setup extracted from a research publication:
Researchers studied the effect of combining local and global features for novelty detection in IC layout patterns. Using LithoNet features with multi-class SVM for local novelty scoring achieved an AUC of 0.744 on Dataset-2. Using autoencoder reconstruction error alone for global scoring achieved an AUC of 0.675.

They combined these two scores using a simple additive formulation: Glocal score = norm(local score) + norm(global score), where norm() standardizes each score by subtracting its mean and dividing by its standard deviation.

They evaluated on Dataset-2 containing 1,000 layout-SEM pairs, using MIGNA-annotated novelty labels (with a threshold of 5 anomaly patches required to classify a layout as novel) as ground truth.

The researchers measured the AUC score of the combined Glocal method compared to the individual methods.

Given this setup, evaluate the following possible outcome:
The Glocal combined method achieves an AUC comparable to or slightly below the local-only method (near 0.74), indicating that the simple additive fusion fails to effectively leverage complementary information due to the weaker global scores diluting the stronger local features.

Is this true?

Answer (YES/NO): NO